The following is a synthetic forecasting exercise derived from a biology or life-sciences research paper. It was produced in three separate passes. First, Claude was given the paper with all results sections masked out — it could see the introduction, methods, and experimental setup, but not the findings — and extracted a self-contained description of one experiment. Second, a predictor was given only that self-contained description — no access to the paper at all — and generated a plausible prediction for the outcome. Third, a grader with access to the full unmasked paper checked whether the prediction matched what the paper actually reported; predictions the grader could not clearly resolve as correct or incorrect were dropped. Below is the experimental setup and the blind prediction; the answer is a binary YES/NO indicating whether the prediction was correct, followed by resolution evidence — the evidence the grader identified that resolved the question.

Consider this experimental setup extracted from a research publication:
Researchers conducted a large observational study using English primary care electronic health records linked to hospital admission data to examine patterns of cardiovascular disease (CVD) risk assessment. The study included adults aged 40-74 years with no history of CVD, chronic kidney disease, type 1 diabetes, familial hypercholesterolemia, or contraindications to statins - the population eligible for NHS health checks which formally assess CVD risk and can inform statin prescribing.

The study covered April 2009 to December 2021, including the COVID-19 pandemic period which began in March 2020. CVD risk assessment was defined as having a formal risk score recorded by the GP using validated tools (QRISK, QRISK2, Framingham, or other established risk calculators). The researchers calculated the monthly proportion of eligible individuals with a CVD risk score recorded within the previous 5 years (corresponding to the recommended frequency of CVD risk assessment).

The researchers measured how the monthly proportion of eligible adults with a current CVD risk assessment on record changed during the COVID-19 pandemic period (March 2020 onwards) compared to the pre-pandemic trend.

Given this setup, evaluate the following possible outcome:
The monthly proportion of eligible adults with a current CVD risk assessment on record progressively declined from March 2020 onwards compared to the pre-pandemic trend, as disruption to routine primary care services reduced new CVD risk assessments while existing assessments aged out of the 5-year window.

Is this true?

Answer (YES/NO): YES